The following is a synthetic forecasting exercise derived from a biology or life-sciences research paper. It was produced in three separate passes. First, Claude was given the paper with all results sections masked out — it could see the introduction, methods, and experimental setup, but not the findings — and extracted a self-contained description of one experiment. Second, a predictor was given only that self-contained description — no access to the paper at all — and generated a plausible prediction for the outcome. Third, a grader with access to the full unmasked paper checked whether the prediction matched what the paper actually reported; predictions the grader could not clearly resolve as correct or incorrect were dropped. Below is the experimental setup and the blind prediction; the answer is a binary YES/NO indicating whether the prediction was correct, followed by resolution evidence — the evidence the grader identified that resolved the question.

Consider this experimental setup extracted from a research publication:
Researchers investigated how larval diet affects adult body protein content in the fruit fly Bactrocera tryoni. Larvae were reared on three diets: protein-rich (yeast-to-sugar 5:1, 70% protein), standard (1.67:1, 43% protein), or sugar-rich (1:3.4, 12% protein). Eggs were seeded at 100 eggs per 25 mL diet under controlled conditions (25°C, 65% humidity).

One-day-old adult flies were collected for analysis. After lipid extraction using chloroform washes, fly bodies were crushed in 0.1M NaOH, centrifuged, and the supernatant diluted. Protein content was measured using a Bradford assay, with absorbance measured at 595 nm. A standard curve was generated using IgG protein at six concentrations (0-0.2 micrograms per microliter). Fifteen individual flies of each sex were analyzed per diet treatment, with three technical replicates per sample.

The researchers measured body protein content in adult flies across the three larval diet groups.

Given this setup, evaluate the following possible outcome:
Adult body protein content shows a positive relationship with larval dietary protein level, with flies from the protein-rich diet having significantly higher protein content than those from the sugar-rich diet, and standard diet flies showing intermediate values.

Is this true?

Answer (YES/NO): NO